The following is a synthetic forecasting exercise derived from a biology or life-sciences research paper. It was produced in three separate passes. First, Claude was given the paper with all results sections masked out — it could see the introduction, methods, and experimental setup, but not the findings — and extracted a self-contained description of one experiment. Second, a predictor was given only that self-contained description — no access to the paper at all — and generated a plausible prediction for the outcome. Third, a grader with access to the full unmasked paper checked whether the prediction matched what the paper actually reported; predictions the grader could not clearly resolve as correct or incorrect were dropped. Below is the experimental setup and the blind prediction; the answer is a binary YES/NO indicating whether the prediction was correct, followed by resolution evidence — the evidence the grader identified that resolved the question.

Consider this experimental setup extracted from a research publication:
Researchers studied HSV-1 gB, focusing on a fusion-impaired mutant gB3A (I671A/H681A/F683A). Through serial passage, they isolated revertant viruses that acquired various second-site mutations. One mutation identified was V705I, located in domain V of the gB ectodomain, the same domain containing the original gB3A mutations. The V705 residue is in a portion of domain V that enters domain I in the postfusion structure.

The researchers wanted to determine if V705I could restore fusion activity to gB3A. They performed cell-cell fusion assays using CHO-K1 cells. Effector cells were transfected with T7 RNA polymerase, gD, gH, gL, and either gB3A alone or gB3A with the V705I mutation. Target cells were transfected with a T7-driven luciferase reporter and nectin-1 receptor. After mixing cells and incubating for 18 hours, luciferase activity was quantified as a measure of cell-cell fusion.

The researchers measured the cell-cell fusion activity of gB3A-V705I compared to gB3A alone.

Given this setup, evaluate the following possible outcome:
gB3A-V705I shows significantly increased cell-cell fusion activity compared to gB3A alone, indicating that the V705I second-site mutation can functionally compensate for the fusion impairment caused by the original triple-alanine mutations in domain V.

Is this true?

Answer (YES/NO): YES